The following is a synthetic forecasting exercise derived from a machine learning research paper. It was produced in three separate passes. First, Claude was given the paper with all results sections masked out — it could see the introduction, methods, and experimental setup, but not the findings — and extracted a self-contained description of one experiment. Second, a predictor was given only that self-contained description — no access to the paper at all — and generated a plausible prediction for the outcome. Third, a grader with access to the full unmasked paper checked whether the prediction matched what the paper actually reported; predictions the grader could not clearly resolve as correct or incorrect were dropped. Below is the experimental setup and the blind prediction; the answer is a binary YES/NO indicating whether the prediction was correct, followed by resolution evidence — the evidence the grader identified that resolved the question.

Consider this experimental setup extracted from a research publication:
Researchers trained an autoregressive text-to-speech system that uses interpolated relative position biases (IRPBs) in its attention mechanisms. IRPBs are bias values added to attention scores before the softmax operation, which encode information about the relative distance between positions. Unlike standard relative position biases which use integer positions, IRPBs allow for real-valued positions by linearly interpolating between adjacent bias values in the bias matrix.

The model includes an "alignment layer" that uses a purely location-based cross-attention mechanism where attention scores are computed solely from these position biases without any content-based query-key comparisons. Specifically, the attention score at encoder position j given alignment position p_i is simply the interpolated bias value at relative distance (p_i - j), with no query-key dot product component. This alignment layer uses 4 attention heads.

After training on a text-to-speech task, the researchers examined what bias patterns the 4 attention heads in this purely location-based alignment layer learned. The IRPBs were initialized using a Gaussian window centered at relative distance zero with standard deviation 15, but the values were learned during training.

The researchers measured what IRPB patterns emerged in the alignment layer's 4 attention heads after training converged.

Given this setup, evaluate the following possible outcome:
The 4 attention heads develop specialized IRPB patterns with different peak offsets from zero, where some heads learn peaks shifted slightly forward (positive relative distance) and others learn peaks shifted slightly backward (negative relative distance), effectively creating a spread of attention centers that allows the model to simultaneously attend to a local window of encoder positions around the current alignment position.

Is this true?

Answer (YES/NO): NO